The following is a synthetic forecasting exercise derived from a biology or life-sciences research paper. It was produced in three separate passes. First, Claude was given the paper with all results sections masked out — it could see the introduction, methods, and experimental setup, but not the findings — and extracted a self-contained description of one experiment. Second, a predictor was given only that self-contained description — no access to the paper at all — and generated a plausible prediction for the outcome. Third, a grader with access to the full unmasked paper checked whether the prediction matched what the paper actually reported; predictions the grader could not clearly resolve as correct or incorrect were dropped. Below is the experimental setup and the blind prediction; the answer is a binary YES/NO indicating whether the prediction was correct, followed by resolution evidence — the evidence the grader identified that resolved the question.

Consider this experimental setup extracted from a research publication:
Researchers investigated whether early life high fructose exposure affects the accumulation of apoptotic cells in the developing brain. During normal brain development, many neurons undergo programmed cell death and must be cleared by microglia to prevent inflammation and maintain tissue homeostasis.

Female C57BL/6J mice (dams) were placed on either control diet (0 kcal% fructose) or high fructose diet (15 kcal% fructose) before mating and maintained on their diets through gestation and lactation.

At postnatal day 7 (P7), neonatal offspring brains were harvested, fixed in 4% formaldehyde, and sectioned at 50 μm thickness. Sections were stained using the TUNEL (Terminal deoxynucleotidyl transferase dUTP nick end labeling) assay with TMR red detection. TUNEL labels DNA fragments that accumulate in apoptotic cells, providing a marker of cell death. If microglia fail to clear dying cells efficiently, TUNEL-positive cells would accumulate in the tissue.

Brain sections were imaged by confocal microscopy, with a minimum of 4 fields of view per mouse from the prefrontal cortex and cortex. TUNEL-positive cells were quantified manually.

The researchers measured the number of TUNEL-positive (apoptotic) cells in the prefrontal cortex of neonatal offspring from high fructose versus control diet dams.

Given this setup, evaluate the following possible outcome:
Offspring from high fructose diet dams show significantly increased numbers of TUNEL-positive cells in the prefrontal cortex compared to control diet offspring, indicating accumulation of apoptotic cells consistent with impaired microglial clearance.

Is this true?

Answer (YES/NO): YES